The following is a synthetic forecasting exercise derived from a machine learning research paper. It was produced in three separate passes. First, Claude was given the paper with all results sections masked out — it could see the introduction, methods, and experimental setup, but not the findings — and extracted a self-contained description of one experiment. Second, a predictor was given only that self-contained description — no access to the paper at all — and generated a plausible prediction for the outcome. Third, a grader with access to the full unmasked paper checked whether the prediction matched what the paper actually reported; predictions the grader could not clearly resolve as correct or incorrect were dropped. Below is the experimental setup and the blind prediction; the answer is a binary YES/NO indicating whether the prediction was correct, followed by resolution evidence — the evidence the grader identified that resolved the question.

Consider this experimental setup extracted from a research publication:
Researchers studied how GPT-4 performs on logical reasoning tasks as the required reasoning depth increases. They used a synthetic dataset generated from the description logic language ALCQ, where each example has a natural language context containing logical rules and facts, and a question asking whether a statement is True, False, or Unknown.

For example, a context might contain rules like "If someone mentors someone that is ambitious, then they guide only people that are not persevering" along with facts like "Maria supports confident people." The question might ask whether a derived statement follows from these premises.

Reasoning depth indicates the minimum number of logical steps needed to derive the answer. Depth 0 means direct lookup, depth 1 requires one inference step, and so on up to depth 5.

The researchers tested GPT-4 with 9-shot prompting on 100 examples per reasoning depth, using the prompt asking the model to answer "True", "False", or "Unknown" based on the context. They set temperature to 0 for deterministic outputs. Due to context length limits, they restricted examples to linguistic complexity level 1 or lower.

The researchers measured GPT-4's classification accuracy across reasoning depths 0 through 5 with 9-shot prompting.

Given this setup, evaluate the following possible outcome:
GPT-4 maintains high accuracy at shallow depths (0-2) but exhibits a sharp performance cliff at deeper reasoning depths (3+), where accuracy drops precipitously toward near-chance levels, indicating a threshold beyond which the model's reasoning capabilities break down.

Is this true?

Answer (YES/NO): NO